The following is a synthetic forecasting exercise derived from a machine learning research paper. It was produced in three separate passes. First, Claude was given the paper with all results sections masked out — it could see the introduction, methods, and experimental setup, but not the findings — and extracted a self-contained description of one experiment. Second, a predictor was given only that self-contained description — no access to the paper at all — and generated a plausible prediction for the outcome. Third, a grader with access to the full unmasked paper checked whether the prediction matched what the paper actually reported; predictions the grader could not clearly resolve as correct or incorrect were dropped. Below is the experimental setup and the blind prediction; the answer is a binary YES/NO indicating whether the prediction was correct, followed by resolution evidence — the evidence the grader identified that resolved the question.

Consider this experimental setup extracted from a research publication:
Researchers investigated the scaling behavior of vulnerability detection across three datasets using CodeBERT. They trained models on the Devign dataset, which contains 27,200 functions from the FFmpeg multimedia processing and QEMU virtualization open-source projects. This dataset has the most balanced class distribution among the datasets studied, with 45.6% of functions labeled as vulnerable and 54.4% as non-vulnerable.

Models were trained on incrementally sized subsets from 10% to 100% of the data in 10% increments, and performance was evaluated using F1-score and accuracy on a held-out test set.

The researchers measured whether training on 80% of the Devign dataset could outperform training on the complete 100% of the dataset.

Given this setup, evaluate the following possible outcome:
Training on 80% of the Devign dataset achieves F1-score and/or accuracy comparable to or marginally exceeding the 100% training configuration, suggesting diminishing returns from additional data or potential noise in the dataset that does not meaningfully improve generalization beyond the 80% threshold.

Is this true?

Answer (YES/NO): YES